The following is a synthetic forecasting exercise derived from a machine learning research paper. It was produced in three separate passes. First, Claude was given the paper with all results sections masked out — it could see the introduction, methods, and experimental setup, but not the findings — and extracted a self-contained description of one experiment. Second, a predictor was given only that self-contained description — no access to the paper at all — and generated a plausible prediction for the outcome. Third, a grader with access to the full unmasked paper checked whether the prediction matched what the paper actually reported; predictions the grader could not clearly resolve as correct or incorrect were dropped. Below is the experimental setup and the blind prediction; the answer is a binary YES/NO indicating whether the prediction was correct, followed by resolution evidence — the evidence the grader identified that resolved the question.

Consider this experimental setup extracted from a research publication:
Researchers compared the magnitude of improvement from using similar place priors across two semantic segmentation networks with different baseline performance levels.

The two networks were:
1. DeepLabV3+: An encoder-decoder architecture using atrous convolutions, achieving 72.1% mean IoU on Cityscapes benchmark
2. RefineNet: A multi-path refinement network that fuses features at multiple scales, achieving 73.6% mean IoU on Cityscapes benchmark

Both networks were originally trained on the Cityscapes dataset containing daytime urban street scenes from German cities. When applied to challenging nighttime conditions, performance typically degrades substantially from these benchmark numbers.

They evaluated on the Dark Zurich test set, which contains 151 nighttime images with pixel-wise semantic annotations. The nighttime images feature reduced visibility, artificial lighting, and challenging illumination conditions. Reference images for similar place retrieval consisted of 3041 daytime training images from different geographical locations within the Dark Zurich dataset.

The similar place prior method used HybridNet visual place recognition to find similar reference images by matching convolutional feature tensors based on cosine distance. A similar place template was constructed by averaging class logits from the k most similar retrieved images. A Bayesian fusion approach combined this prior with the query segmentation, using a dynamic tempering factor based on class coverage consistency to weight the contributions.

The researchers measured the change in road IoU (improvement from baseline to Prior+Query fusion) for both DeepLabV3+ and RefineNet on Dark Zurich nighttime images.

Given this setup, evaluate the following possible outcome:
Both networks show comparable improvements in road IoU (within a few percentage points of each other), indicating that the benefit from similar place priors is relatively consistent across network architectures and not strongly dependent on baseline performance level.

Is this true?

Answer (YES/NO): NO